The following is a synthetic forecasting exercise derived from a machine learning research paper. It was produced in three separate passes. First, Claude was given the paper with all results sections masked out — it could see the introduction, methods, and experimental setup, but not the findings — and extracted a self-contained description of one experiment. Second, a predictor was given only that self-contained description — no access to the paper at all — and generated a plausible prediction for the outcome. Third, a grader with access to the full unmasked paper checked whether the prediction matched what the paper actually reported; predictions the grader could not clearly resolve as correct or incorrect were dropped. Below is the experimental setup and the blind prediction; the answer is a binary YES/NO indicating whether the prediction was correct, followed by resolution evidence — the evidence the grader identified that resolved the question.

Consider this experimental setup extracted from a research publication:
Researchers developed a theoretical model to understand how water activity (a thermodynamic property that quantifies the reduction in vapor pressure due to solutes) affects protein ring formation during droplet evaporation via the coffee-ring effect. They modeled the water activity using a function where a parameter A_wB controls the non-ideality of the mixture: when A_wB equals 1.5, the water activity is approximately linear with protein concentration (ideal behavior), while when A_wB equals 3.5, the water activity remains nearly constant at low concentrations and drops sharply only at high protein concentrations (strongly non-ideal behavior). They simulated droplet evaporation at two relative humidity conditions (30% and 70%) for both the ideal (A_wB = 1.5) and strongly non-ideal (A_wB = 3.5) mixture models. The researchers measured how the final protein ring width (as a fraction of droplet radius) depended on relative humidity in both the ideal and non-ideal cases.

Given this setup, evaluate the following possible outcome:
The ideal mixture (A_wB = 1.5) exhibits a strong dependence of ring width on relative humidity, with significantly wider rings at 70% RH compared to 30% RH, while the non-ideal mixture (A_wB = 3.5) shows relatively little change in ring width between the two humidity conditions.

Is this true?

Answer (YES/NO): YES